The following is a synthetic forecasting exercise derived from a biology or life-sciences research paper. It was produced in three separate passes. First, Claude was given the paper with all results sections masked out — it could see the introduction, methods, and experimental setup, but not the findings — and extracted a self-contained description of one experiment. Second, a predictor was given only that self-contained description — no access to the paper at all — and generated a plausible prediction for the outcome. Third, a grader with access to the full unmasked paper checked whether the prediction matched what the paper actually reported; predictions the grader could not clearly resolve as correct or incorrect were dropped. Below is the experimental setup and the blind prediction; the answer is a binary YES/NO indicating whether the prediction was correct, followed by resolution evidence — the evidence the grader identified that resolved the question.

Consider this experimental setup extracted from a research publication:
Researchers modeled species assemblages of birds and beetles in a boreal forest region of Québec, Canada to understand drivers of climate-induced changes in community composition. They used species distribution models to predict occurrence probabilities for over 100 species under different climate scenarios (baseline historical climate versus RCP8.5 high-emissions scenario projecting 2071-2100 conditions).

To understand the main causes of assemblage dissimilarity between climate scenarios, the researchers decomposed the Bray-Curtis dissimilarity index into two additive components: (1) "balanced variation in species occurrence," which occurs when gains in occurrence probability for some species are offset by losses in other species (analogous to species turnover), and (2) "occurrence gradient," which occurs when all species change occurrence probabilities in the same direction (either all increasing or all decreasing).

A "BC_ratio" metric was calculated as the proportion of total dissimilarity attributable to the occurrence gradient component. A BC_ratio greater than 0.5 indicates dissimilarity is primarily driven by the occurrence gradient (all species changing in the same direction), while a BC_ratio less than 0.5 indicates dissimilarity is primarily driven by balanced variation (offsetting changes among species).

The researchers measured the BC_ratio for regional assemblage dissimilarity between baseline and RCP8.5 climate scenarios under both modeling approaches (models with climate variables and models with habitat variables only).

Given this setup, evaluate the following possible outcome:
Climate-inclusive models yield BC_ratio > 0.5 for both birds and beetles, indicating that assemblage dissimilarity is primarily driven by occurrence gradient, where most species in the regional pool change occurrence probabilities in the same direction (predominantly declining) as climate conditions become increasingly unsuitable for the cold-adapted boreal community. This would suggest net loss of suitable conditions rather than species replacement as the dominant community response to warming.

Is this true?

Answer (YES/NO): NO